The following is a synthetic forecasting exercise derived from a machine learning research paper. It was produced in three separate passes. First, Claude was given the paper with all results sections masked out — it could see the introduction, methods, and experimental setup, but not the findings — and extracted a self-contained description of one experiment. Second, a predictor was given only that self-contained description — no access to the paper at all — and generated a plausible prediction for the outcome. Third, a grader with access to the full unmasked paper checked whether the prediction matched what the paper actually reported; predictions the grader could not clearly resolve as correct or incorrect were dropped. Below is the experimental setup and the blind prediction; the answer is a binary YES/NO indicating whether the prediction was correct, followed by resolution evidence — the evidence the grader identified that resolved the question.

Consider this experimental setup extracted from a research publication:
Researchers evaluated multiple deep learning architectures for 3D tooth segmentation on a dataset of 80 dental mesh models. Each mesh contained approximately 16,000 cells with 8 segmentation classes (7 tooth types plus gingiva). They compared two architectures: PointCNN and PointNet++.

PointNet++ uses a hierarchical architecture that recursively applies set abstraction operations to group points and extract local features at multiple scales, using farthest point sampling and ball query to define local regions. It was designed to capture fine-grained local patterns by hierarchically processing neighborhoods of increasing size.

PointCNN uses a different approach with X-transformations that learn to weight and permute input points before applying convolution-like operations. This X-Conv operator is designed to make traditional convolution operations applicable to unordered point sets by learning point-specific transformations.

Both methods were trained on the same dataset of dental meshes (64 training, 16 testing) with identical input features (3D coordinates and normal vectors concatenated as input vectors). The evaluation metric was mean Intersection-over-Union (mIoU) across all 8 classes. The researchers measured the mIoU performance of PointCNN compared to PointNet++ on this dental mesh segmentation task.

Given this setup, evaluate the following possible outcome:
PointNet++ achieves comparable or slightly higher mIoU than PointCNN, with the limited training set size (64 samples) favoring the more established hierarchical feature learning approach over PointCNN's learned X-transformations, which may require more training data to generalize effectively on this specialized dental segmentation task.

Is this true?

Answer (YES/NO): NO